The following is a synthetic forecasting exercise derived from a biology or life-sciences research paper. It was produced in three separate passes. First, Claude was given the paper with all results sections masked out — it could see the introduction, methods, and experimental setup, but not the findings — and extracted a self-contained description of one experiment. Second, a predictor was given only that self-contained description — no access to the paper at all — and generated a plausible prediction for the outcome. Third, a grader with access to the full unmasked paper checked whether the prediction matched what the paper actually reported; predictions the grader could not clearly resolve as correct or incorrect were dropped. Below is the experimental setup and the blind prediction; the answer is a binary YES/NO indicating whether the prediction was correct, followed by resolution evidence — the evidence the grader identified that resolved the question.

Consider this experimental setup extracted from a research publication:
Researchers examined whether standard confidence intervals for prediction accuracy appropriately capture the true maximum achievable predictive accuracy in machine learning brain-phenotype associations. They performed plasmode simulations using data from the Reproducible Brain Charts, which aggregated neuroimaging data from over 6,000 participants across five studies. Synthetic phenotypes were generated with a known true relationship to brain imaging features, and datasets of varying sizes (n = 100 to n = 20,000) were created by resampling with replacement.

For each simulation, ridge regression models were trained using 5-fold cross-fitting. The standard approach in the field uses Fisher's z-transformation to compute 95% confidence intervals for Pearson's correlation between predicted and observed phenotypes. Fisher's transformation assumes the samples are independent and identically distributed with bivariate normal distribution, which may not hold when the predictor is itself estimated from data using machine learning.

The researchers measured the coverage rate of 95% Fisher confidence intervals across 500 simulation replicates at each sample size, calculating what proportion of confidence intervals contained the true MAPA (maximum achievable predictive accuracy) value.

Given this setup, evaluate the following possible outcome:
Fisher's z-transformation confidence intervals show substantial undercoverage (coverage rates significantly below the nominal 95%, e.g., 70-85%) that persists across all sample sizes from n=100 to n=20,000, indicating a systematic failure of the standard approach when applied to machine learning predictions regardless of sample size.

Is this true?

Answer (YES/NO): NO